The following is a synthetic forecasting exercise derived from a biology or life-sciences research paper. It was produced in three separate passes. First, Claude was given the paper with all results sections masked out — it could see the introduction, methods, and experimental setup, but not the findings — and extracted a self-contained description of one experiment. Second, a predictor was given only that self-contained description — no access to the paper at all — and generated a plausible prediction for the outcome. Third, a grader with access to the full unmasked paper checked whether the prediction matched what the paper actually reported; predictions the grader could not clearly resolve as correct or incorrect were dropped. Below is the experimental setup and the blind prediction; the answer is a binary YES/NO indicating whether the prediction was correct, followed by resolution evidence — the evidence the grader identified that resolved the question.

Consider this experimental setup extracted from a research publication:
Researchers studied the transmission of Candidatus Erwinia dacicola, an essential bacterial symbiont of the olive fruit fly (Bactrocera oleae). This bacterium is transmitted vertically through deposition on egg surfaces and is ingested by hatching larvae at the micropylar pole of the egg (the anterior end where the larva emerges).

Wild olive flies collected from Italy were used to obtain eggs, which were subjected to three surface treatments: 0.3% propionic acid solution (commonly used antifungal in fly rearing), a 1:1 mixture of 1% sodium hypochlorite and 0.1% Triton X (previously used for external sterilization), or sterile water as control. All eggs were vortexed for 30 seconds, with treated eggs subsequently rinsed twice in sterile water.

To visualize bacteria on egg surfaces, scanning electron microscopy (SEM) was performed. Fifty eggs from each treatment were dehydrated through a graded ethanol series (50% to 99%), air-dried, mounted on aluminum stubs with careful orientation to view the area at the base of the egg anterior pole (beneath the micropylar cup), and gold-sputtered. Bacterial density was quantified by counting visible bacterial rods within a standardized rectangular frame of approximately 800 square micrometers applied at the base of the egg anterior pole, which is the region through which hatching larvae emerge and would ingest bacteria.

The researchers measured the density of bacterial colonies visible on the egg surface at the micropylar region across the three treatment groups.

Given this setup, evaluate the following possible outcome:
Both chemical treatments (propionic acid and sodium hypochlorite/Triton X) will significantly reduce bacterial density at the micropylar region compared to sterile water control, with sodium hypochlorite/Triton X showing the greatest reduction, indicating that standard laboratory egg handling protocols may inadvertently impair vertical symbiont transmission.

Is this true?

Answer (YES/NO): NO